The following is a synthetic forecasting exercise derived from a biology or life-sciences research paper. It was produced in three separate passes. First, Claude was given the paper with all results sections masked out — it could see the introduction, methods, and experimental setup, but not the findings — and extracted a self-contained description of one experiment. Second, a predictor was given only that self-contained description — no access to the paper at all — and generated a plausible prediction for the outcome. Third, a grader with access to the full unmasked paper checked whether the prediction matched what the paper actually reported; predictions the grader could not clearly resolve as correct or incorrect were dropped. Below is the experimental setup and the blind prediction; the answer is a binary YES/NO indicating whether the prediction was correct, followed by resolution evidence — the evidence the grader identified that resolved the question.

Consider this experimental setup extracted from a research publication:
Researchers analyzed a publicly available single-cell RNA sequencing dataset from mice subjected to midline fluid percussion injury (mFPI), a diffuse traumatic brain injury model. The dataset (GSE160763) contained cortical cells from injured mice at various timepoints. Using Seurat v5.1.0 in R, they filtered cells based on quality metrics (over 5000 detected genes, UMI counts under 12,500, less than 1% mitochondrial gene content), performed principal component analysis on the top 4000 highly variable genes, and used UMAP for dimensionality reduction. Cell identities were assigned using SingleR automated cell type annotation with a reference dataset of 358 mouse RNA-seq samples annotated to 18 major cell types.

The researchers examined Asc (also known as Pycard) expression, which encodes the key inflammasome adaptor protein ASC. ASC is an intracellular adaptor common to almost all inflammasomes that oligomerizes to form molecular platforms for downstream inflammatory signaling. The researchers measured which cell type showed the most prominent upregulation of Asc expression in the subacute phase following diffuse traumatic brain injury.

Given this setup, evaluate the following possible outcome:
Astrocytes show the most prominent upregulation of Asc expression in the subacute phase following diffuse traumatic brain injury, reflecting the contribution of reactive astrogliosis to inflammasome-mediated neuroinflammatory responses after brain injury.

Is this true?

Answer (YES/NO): NO